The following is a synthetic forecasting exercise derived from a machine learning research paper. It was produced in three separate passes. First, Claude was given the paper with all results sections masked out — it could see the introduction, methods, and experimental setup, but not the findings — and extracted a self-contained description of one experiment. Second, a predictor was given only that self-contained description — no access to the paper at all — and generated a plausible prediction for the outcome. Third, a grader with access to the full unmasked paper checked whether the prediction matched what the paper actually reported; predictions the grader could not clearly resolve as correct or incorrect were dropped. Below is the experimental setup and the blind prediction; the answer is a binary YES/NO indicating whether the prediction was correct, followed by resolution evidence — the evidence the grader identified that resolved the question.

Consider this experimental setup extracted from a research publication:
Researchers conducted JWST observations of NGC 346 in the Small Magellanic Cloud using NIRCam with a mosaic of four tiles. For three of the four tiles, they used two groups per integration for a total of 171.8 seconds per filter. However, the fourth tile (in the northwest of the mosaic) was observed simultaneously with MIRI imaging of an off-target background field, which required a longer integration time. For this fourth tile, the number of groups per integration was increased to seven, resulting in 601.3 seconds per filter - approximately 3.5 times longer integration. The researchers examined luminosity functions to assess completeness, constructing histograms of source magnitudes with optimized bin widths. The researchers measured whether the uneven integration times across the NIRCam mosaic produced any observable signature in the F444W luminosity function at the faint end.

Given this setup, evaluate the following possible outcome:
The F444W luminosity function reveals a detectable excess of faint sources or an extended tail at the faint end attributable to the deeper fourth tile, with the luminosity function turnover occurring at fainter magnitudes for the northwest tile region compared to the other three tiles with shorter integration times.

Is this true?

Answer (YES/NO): YES